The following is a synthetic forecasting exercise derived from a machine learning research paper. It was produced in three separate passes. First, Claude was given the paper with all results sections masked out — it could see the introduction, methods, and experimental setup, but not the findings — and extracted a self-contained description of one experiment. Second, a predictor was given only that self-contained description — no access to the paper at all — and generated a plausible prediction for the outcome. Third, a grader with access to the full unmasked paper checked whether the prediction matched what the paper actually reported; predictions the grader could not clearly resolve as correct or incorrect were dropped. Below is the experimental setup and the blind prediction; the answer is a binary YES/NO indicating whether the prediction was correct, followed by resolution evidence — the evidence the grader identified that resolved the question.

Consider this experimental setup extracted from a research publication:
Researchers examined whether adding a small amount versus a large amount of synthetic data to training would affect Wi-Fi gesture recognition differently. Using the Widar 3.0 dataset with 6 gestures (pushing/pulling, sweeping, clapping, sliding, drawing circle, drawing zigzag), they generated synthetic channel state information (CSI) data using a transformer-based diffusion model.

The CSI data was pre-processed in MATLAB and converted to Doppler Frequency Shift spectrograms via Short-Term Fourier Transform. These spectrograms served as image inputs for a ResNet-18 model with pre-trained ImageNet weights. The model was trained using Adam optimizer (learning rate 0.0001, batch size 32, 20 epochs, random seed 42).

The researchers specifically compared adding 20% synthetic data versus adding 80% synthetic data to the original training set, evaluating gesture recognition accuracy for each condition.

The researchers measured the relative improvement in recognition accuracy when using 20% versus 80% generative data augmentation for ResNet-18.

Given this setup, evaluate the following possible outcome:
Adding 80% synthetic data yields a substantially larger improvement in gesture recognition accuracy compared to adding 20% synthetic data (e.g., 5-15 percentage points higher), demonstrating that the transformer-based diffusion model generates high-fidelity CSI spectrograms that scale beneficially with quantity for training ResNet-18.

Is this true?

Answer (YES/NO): NO